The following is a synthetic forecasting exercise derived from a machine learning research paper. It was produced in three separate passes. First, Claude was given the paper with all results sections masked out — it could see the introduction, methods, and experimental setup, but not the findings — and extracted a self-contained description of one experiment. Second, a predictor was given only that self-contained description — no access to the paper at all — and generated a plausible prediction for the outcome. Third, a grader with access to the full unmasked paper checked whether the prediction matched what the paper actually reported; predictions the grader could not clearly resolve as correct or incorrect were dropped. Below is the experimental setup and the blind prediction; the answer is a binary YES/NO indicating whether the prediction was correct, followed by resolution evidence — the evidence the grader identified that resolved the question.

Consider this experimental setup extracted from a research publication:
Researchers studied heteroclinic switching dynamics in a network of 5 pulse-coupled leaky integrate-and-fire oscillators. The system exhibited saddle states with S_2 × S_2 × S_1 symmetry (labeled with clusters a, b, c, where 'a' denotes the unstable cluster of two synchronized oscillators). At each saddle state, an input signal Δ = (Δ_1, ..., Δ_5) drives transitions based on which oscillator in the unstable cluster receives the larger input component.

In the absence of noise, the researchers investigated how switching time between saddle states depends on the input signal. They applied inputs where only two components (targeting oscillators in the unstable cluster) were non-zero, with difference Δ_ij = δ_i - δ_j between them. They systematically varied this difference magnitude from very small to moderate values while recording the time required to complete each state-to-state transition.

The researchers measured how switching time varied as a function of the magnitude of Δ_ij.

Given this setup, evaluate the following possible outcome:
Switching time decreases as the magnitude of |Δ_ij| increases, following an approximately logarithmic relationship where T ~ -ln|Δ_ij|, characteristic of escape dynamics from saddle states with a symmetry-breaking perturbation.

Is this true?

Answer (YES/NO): NO